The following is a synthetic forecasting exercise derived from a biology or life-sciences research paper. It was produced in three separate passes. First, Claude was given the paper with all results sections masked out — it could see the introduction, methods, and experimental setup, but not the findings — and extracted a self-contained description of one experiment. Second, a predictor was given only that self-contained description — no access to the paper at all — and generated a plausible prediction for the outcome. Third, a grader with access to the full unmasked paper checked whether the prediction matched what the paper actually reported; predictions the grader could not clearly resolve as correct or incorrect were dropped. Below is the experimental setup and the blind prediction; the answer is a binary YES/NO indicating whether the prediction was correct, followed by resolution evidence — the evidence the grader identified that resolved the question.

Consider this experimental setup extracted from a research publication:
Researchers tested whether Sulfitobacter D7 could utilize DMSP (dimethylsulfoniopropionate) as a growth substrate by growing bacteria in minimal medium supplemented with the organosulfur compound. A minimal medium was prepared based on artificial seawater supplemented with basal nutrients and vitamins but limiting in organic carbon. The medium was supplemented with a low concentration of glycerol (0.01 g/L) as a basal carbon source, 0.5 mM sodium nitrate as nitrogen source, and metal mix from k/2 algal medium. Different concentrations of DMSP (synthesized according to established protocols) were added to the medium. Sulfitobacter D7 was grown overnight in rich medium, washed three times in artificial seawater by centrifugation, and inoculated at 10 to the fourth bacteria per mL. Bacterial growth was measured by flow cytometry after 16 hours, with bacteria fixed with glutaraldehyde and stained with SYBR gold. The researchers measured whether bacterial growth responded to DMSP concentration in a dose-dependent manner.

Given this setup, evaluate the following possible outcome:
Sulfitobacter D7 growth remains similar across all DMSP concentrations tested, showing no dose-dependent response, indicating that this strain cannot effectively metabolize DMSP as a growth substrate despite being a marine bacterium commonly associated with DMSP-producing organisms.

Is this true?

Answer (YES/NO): NO